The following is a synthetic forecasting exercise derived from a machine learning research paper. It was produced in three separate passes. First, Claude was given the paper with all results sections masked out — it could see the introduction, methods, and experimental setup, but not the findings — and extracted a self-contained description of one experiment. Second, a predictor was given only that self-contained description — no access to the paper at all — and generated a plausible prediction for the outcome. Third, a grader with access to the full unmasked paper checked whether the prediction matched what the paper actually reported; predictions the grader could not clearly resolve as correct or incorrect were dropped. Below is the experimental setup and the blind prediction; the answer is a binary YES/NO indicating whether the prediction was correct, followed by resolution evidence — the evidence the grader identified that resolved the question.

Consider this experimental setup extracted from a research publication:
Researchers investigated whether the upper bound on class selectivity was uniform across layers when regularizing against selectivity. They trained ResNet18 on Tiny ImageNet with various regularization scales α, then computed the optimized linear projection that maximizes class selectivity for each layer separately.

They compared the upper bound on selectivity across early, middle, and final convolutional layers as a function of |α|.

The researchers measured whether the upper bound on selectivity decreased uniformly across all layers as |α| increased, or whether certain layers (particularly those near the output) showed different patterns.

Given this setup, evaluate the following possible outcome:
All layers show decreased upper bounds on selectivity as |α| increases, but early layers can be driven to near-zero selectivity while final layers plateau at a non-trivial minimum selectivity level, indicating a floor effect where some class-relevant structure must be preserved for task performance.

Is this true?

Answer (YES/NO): NO